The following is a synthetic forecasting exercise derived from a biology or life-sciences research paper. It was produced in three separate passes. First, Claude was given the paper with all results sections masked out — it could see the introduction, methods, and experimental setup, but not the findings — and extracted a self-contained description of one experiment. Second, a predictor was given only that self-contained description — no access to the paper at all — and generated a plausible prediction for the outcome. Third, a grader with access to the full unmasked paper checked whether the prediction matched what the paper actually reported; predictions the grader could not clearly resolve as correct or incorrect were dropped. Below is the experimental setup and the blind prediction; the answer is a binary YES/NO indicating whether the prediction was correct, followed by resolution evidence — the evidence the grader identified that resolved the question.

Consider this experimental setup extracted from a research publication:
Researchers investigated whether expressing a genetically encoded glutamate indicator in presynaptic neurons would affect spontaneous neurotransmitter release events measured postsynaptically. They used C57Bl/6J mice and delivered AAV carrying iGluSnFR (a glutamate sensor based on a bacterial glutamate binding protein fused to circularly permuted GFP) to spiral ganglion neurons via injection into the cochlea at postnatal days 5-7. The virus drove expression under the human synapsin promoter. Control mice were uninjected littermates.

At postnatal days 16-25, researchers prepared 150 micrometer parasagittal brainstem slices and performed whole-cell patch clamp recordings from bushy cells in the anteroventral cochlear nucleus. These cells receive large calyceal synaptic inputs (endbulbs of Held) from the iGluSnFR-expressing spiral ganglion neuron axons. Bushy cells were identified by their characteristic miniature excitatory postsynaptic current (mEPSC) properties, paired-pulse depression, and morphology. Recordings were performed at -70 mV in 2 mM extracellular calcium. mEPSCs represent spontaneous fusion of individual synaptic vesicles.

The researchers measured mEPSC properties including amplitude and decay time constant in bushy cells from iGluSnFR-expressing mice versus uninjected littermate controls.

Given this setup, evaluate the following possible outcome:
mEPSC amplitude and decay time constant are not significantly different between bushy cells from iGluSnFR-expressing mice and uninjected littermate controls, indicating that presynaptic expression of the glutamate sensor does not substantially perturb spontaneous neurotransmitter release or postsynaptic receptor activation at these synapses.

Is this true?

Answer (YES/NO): NO